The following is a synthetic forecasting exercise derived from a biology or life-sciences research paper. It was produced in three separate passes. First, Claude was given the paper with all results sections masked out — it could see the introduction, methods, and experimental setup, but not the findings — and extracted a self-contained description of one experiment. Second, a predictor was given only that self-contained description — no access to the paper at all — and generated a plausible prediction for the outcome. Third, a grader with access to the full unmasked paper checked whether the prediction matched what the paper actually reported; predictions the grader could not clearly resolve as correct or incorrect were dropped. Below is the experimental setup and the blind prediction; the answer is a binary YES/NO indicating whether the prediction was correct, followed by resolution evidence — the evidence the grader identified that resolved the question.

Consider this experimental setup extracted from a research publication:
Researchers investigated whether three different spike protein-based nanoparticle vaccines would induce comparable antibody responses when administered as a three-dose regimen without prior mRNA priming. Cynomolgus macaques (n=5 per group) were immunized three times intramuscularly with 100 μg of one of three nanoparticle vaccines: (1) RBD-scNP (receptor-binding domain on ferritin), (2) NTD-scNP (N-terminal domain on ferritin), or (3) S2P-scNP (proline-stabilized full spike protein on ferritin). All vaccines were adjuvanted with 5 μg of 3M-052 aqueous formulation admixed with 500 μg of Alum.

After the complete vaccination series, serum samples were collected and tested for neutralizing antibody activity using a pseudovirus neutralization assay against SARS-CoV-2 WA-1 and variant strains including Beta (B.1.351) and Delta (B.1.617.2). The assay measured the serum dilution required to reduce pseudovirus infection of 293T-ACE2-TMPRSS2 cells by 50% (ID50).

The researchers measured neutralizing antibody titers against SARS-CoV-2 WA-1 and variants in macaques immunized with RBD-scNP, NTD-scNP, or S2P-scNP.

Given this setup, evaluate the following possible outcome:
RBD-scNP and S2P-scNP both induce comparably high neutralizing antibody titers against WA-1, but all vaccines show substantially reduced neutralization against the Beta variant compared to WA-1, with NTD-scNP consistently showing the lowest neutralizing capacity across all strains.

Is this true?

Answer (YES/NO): NO